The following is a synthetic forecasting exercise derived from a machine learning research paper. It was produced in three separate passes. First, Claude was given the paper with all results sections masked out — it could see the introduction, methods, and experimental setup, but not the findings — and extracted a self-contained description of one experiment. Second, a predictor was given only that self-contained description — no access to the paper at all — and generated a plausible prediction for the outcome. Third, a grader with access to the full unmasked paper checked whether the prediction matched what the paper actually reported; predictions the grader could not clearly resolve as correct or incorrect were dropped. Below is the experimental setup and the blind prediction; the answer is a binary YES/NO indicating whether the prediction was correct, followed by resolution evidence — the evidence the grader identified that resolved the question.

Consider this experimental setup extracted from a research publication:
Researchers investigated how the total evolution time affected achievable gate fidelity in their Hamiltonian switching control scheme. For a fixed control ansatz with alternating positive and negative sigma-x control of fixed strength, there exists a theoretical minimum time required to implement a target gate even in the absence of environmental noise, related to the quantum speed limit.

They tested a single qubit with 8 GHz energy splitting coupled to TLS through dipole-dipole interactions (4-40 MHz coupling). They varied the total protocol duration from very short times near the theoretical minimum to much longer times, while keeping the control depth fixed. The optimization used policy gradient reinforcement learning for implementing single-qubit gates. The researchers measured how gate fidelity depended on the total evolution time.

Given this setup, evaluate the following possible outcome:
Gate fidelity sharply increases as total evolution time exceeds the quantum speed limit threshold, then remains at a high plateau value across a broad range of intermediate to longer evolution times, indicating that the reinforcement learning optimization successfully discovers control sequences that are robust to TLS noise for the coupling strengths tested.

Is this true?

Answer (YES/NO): YES